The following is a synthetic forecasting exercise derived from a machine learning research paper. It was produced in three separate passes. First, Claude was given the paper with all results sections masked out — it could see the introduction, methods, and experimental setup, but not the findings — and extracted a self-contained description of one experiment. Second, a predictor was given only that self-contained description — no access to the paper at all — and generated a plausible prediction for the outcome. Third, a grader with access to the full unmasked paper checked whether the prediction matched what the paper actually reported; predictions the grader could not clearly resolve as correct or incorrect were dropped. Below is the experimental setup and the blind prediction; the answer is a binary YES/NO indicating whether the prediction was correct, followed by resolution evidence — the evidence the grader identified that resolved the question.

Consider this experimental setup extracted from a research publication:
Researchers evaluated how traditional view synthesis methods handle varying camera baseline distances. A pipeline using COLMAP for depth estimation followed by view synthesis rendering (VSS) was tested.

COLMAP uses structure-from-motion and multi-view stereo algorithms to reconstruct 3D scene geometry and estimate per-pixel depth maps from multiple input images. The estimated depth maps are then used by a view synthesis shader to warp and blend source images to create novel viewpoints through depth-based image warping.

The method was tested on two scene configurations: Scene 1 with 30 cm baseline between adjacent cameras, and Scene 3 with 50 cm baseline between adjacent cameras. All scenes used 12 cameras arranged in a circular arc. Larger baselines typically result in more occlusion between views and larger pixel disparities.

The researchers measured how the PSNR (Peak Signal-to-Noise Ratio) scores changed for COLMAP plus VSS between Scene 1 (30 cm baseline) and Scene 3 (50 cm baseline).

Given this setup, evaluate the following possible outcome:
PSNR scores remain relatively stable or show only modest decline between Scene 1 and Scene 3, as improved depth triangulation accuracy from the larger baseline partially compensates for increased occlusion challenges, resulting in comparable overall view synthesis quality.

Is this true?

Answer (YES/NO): NO